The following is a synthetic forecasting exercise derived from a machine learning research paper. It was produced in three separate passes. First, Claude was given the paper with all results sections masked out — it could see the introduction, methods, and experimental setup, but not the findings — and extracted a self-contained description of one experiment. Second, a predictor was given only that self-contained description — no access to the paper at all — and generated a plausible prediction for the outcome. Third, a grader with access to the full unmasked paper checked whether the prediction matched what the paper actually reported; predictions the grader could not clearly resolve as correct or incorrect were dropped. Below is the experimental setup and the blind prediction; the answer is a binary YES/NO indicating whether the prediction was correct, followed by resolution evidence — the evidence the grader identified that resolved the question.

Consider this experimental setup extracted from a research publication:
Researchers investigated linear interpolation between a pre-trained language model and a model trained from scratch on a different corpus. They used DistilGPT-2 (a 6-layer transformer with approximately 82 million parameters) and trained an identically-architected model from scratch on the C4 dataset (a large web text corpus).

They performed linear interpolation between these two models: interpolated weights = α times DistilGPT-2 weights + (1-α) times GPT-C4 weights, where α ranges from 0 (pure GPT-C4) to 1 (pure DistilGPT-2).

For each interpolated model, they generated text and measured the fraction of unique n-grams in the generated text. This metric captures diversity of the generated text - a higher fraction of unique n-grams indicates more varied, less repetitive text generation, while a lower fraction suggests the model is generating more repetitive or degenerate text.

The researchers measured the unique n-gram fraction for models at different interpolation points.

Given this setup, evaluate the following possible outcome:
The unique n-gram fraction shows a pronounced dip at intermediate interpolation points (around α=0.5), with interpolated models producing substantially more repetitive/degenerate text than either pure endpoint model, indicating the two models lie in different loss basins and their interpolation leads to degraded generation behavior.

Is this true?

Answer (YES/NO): YES